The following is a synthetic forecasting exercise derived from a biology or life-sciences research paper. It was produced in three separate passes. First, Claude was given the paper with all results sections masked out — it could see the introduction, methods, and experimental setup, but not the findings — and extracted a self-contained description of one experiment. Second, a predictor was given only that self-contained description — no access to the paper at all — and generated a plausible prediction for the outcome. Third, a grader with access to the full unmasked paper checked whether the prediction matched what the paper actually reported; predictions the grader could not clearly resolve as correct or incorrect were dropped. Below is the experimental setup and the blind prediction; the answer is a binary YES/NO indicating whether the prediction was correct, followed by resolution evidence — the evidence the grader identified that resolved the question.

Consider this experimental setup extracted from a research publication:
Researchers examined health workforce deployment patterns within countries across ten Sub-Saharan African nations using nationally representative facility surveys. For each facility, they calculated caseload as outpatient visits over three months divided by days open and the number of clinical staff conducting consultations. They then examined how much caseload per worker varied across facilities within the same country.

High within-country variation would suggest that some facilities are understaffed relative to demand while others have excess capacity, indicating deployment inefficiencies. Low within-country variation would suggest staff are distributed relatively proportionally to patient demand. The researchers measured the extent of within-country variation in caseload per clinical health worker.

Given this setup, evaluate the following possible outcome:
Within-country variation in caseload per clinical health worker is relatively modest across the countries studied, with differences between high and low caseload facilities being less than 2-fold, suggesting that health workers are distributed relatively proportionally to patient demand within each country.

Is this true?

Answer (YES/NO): NO